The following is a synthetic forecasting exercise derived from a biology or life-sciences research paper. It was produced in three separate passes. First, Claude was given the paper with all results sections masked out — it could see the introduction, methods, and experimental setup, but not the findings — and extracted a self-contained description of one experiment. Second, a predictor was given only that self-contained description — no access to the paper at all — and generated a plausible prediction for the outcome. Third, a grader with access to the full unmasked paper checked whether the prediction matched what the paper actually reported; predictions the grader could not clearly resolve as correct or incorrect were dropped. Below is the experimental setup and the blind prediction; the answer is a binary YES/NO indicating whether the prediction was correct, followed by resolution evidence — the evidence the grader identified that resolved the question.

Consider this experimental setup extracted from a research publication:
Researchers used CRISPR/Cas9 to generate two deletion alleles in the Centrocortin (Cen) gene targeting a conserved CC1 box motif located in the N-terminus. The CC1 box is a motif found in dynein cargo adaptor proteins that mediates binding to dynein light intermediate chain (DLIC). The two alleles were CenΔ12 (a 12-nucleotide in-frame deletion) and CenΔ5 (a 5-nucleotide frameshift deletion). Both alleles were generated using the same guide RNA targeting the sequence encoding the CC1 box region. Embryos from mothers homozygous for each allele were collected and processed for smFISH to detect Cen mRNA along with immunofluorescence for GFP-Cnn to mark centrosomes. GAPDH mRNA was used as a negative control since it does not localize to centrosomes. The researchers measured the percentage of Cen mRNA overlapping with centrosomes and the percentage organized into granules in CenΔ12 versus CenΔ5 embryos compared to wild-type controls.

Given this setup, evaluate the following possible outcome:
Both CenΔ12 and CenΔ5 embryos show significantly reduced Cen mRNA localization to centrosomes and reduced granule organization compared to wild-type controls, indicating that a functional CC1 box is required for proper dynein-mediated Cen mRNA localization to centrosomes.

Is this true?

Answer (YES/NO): YES